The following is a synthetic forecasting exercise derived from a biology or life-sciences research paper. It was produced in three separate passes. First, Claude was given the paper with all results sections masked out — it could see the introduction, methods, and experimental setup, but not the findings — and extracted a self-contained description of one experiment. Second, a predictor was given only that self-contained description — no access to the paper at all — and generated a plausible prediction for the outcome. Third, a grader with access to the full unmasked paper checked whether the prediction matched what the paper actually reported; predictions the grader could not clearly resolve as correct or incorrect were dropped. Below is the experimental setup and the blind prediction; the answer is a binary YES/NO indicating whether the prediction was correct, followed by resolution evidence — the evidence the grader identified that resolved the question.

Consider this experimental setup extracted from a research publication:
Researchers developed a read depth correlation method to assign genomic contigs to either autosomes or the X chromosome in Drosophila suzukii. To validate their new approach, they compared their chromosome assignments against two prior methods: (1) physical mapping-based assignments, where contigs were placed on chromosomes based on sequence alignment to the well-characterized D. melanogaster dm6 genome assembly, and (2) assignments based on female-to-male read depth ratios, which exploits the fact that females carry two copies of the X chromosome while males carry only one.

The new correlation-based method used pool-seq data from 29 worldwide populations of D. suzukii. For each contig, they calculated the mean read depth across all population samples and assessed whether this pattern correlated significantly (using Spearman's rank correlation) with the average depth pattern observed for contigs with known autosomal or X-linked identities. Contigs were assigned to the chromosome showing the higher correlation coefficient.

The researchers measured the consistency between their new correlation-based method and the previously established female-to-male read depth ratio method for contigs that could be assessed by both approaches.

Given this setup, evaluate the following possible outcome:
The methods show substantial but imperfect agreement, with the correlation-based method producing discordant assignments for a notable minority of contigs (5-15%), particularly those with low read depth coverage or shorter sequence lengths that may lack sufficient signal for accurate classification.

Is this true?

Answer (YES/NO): NO